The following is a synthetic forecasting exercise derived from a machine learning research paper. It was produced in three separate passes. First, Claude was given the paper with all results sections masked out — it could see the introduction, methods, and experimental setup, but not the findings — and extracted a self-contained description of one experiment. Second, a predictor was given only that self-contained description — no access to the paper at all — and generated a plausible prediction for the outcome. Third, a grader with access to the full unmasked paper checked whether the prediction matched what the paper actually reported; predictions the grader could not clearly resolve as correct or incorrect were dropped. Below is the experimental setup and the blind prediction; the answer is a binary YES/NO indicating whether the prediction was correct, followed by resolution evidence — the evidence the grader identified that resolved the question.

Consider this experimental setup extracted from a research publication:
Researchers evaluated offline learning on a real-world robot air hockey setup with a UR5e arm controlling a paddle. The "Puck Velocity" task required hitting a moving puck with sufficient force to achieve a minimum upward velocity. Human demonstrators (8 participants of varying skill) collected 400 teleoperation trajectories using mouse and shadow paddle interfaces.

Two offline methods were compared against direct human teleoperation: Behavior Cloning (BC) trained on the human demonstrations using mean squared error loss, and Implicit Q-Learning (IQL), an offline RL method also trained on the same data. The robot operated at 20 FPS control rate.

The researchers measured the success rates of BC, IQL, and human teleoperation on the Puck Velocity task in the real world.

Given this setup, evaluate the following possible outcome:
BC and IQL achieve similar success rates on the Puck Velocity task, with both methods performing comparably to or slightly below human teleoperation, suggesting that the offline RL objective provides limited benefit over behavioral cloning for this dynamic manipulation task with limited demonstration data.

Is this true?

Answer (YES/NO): NO